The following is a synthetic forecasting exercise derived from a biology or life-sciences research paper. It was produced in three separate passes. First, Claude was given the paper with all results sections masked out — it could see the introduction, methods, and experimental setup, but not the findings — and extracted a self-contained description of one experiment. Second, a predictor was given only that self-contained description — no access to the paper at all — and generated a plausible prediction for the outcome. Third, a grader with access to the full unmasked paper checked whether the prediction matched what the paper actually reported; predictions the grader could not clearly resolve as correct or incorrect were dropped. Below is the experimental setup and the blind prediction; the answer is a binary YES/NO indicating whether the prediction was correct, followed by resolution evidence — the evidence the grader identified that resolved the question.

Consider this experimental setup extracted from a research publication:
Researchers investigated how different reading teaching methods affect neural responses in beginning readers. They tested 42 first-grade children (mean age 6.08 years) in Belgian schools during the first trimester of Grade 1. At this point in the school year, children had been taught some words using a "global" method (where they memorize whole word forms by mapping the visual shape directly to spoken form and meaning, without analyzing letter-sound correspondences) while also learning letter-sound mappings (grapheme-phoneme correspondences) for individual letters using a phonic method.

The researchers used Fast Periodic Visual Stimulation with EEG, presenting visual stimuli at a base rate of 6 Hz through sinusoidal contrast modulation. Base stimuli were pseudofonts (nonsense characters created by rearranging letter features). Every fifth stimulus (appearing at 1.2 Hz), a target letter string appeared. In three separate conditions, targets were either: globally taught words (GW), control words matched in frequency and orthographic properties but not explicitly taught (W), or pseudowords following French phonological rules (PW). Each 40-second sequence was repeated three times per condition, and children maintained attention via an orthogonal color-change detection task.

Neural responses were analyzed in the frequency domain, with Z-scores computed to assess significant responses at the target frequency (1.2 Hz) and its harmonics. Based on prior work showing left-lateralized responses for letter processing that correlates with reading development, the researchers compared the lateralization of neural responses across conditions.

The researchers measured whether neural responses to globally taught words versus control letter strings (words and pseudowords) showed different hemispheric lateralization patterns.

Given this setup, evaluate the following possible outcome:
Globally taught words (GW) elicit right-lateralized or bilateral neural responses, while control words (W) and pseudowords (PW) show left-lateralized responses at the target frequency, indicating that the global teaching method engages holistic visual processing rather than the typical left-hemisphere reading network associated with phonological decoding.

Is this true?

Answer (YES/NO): YES